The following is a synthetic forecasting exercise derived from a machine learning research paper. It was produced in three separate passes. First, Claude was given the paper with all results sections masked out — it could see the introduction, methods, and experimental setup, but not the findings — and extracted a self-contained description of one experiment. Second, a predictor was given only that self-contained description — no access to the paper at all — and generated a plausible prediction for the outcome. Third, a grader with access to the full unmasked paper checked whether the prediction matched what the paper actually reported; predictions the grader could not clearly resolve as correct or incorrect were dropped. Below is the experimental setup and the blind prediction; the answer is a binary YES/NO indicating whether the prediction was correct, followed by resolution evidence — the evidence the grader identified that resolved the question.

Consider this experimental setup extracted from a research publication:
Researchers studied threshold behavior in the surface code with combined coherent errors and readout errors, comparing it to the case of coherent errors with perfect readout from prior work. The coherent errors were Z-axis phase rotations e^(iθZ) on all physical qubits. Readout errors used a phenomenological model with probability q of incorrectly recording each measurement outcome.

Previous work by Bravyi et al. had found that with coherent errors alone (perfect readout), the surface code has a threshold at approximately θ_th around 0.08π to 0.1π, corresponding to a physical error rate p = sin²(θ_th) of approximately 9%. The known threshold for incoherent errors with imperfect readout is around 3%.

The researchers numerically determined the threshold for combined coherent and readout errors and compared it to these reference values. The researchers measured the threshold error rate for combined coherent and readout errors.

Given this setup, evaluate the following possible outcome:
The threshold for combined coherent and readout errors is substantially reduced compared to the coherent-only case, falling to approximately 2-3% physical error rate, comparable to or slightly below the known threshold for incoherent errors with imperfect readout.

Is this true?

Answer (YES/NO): YES